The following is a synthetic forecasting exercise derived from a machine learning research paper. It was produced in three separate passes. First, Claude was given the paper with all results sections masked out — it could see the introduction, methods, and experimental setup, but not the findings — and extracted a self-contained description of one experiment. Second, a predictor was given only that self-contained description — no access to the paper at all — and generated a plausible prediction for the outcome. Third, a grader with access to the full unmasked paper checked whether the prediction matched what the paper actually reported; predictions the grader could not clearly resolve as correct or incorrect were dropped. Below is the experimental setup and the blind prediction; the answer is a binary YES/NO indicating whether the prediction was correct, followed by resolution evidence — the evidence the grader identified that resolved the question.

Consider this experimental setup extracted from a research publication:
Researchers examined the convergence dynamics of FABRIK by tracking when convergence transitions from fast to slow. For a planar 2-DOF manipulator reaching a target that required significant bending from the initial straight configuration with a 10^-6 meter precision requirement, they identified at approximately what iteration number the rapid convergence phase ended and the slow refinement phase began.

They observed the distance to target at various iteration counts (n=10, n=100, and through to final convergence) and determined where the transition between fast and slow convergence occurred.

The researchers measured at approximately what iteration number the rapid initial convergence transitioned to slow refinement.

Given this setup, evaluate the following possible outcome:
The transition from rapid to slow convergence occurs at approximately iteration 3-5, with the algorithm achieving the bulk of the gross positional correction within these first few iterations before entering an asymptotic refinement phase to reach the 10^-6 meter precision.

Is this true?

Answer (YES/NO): NO